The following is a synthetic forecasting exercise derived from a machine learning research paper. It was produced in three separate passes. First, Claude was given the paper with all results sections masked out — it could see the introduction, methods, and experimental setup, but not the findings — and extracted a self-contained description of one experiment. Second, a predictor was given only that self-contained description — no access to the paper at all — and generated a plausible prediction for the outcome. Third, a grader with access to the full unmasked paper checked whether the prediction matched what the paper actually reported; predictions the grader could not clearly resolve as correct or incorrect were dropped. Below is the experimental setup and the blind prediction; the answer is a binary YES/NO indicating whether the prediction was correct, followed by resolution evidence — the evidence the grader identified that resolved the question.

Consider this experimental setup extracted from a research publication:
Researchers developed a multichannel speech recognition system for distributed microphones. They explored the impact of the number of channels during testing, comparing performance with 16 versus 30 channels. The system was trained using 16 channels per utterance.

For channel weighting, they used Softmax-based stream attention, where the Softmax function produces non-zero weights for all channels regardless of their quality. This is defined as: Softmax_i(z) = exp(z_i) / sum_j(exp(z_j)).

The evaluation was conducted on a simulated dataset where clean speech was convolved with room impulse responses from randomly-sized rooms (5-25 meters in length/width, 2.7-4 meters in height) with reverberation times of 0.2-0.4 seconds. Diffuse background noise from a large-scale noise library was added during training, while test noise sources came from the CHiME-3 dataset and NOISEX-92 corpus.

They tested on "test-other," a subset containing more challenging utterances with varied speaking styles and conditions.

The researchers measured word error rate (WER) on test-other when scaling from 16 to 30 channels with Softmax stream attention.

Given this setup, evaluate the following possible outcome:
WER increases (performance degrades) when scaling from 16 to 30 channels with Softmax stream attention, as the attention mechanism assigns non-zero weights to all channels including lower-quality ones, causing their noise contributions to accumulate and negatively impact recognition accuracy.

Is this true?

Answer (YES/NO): NO